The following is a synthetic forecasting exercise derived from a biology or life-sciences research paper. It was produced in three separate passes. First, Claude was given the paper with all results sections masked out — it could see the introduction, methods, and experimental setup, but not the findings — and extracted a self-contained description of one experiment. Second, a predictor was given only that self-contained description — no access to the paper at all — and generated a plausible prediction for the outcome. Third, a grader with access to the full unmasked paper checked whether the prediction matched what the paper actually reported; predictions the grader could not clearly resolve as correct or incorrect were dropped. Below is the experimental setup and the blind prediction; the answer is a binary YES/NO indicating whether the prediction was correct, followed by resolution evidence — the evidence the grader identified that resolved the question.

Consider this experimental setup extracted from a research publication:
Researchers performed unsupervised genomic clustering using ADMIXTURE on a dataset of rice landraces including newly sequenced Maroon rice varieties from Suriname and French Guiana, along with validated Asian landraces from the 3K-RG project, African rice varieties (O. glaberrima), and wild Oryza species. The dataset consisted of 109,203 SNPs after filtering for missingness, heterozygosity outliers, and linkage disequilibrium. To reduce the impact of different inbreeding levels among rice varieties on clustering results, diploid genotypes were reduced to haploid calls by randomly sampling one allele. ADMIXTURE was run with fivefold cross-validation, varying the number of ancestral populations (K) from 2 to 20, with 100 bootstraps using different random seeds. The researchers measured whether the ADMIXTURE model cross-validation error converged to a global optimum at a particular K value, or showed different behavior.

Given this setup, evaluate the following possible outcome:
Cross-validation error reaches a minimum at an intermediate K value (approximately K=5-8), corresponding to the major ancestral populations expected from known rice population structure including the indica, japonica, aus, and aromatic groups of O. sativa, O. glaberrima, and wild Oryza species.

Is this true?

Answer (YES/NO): NO